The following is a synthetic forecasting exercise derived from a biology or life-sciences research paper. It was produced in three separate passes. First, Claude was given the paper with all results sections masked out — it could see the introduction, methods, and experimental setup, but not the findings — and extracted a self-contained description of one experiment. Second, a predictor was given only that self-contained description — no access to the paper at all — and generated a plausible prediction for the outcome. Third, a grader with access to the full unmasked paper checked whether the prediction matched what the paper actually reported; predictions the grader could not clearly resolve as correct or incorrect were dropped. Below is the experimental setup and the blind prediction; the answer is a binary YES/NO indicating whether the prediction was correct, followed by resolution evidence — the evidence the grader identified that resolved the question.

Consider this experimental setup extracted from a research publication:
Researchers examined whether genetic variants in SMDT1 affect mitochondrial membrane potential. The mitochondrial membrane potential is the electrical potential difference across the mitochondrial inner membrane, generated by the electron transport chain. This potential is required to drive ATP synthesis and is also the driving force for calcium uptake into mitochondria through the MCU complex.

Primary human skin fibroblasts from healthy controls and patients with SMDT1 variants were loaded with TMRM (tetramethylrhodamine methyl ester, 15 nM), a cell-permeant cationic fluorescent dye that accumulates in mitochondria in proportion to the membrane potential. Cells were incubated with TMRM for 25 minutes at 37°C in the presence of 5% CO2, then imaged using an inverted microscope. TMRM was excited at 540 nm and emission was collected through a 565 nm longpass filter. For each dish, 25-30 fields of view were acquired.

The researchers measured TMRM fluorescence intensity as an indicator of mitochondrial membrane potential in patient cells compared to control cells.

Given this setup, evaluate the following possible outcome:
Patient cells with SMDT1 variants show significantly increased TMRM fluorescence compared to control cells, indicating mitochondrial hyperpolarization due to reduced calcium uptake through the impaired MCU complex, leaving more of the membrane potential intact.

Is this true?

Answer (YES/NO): NO